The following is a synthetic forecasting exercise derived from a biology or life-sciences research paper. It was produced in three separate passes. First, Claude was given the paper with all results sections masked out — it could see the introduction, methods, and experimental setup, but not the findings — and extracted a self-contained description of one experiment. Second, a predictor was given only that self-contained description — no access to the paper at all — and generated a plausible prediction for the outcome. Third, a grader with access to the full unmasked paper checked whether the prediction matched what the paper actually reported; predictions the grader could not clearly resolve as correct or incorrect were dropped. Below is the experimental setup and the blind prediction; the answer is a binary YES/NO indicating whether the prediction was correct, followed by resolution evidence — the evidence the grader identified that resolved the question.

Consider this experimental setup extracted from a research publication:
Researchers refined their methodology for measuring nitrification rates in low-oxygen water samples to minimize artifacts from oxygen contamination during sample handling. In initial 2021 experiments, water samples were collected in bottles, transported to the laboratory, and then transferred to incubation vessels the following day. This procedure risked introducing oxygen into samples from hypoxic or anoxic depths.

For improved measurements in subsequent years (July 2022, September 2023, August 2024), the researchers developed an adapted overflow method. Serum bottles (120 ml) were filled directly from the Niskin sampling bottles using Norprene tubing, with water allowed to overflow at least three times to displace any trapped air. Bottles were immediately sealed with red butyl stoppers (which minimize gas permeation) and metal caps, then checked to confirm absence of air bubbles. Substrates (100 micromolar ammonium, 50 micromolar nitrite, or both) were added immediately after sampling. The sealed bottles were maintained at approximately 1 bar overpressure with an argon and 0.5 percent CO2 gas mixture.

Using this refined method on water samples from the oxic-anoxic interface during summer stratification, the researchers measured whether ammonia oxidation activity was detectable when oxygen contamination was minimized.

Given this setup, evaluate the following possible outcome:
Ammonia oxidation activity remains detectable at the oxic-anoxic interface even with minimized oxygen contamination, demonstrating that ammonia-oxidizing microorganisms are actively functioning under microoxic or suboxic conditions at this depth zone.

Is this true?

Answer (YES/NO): NO